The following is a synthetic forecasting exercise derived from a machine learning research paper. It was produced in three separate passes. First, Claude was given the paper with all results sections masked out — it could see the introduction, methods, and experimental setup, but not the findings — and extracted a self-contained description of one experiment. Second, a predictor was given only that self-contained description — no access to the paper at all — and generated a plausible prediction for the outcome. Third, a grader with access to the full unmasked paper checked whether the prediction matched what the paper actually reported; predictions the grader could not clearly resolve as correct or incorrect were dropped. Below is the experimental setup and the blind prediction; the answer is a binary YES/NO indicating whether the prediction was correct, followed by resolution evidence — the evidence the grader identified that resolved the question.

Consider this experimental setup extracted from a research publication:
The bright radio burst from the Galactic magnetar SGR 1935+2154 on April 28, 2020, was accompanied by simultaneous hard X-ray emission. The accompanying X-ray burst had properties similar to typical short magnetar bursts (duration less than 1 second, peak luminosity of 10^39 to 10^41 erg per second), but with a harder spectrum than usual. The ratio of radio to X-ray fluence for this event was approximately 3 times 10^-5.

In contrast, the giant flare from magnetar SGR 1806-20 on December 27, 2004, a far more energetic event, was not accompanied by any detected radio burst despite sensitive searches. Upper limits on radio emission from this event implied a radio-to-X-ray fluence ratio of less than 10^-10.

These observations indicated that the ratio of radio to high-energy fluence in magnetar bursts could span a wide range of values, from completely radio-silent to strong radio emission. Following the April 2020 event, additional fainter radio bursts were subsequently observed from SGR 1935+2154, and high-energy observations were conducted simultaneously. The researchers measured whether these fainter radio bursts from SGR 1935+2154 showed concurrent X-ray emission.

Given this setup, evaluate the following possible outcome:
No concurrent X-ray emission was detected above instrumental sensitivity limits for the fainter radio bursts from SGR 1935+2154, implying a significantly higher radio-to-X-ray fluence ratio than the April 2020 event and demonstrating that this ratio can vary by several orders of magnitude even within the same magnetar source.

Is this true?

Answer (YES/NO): NO